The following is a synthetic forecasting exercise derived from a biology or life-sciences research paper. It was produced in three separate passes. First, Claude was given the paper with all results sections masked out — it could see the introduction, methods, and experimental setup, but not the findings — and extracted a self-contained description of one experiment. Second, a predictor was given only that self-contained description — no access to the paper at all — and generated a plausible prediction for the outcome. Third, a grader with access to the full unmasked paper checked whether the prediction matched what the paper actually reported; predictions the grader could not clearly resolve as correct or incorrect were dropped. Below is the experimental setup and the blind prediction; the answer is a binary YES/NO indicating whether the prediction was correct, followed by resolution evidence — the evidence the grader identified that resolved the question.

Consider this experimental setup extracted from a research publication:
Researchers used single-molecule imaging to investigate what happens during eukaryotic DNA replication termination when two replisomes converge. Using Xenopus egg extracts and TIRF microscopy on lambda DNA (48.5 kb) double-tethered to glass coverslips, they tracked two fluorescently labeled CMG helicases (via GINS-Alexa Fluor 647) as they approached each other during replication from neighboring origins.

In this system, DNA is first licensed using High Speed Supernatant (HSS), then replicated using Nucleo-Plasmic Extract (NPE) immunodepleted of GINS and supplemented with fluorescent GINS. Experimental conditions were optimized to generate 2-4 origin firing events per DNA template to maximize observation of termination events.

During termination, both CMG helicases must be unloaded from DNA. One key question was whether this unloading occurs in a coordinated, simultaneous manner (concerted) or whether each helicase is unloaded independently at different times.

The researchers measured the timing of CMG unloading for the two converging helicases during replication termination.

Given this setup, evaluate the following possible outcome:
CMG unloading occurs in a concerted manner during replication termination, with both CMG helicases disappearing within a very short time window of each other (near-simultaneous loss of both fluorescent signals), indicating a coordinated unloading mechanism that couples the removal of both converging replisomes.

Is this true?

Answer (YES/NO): NO